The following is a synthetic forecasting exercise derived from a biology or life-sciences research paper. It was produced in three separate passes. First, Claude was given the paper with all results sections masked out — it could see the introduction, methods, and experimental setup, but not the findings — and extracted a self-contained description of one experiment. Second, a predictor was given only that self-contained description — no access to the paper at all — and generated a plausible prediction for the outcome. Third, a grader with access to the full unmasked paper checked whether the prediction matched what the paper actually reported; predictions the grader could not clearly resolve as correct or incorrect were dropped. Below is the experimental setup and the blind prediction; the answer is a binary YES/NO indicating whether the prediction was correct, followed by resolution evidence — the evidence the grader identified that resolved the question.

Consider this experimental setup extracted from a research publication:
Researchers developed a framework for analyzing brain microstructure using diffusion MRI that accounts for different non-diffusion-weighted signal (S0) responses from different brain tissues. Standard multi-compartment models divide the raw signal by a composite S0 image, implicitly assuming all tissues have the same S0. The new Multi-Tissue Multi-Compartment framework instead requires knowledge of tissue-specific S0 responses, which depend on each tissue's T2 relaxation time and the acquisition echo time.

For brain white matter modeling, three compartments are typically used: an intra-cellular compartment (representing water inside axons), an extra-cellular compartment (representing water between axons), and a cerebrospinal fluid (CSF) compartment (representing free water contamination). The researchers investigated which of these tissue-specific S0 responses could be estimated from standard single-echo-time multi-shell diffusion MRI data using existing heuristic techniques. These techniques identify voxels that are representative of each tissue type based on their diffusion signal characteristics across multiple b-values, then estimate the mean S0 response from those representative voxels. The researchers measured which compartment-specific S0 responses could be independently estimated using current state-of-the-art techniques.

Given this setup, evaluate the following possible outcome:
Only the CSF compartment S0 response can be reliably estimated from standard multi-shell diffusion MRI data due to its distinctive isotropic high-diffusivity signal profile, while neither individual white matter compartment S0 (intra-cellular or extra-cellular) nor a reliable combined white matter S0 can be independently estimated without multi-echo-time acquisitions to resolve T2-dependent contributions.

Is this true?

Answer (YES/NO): NO